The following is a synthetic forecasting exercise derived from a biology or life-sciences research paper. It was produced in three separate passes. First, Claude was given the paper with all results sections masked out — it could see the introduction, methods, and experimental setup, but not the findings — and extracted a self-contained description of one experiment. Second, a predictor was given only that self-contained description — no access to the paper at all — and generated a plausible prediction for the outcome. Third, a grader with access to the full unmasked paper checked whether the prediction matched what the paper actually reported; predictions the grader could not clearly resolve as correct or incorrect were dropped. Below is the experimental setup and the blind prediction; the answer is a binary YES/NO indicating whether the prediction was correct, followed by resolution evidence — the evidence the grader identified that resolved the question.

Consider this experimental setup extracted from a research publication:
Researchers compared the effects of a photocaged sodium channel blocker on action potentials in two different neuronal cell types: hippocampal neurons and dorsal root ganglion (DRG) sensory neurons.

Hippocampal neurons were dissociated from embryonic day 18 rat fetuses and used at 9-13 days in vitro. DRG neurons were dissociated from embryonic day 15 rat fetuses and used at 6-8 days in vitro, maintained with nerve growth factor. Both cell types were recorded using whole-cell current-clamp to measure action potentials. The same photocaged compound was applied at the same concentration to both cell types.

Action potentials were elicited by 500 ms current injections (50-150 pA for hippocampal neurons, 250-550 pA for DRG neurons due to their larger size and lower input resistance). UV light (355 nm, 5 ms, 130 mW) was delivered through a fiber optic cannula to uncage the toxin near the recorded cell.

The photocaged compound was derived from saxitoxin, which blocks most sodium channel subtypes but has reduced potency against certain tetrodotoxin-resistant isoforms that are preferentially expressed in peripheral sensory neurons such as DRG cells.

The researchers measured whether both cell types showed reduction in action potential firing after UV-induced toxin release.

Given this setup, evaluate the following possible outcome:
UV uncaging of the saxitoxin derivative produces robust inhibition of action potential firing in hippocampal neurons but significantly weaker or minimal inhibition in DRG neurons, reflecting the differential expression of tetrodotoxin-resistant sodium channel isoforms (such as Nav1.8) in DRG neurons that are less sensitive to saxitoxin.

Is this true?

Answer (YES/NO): NO